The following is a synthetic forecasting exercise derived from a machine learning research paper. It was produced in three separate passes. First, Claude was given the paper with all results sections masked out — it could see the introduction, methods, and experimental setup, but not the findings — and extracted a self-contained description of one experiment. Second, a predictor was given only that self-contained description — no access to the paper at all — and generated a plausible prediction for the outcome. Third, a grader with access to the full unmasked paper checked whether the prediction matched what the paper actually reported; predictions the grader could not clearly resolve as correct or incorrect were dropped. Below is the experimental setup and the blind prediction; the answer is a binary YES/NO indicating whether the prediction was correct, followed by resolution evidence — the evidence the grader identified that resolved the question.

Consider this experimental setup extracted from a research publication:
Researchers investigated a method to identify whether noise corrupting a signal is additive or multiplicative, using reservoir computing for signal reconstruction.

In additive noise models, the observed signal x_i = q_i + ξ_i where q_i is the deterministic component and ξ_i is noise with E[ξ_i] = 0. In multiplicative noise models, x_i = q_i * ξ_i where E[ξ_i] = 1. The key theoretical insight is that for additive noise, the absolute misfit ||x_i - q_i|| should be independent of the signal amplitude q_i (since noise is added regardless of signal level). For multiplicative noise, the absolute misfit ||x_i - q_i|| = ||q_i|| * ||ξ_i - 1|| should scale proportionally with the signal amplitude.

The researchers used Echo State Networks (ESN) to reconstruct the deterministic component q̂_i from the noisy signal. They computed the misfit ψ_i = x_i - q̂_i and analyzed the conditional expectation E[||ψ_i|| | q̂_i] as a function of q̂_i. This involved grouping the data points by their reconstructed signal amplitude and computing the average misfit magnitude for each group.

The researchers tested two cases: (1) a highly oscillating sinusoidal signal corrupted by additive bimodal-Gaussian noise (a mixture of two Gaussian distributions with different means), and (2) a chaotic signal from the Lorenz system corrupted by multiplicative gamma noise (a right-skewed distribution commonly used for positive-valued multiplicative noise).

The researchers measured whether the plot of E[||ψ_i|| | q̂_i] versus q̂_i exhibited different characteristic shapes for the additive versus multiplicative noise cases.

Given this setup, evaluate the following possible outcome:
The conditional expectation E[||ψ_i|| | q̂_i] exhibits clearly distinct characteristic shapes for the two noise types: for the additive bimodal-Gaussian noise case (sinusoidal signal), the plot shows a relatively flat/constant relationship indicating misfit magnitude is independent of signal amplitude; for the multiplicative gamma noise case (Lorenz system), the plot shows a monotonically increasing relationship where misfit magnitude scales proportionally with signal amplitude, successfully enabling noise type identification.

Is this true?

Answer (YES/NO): NO